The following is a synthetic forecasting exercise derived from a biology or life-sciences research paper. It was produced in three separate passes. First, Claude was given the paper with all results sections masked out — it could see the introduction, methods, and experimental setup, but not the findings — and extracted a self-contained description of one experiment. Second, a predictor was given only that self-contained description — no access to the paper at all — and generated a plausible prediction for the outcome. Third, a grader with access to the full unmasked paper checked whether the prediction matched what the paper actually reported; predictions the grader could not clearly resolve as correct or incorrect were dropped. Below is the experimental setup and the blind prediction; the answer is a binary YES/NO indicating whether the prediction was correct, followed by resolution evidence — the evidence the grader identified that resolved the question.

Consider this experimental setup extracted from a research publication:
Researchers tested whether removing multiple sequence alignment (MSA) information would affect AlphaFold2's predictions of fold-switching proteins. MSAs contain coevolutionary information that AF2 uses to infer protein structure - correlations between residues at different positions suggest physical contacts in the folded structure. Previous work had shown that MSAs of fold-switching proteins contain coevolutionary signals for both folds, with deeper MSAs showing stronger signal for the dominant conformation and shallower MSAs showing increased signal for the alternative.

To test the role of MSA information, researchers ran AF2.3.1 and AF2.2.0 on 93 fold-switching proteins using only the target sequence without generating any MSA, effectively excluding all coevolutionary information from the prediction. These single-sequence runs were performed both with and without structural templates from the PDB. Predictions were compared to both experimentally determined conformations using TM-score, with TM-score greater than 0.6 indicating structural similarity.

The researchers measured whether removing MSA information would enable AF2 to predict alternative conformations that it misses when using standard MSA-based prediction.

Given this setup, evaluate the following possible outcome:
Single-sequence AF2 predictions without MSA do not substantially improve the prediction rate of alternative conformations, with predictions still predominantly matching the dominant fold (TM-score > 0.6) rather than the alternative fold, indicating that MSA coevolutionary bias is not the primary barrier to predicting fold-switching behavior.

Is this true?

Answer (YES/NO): YES